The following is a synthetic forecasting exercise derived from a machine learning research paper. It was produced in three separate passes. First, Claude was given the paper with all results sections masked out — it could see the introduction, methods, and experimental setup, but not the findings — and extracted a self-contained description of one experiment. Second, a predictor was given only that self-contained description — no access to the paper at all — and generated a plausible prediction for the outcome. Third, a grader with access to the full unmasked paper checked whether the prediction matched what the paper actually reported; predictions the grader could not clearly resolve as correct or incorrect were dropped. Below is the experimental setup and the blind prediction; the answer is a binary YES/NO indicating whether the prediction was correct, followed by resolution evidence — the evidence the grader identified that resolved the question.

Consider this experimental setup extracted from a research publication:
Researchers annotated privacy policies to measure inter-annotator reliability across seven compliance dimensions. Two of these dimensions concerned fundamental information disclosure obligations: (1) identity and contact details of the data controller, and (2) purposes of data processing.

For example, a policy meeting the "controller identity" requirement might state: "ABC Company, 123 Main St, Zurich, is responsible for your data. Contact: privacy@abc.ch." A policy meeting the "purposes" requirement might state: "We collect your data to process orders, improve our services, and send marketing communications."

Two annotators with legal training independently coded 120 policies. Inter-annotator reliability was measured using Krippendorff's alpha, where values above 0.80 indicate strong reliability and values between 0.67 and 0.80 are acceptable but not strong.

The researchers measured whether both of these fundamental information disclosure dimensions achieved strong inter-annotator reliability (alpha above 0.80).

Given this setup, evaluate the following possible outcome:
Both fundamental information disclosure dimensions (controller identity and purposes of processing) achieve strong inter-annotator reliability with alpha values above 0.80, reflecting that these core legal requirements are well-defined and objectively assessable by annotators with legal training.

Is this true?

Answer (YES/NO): NO